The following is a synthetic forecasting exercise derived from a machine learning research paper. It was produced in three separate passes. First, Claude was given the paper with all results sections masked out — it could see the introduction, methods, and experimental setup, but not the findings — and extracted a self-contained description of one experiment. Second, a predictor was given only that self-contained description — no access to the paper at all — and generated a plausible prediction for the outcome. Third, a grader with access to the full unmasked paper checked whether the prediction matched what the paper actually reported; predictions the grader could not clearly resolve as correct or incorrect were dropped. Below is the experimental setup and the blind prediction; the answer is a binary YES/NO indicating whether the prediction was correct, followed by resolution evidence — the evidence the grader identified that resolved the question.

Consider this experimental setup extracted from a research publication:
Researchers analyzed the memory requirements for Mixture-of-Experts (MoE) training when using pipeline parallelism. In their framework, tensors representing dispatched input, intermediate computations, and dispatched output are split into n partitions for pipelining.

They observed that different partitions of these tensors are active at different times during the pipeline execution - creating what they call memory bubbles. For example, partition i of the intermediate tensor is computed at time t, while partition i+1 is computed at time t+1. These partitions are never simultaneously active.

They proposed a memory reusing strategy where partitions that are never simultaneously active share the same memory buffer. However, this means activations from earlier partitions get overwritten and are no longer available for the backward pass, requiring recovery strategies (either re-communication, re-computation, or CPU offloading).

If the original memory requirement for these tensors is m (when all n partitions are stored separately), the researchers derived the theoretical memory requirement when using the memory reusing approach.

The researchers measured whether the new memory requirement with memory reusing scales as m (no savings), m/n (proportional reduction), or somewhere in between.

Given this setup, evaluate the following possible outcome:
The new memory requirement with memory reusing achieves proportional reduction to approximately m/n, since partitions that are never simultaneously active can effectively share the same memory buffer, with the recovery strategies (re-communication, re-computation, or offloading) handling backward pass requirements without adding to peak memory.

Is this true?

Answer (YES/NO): YES